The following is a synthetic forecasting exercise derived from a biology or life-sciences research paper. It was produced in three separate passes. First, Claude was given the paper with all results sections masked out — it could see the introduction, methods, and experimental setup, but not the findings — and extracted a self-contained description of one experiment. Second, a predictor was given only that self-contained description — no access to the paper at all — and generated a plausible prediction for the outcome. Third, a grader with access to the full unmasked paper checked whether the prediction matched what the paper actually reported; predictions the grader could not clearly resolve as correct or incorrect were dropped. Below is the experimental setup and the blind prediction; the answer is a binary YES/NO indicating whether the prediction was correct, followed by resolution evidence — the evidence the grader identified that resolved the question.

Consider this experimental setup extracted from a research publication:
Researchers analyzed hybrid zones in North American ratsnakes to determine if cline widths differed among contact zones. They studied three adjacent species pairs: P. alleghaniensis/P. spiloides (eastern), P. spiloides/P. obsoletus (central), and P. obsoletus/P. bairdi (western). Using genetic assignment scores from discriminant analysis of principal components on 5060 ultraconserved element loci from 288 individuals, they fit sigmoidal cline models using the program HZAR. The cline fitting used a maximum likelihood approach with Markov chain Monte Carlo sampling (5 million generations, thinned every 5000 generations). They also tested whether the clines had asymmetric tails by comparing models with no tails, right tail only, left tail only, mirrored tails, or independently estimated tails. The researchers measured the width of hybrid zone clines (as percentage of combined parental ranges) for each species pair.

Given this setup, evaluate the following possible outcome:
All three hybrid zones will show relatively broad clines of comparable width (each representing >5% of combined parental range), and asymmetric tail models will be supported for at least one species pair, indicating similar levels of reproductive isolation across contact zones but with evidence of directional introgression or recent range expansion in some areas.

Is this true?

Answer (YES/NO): NO